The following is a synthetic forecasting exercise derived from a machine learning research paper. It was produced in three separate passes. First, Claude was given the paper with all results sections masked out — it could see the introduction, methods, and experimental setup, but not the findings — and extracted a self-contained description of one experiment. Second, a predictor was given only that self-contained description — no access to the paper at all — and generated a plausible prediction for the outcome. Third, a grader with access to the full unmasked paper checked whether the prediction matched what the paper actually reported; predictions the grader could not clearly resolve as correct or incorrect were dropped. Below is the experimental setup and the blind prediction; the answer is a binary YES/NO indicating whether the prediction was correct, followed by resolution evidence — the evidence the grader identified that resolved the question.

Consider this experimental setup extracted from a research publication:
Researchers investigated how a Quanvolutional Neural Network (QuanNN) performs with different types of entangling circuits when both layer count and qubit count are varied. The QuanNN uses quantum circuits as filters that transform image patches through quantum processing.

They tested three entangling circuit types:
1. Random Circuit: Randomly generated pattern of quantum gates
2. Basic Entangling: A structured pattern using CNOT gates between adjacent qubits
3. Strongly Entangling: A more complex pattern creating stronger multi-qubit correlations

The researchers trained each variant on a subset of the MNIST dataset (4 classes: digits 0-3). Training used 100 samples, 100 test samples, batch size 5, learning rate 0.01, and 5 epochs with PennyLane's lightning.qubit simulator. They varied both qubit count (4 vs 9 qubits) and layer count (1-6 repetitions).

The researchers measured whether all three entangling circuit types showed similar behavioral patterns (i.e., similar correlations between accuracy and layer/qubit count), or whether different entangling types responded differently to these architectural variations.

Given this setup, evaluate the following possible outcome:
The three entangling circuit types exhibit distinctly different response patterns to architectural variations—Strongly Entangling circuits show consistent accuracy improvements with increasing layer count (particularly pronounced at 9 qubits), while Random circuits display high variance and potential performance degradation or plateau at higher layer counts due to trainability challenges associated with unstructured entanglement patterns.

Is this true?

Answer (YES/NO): NO